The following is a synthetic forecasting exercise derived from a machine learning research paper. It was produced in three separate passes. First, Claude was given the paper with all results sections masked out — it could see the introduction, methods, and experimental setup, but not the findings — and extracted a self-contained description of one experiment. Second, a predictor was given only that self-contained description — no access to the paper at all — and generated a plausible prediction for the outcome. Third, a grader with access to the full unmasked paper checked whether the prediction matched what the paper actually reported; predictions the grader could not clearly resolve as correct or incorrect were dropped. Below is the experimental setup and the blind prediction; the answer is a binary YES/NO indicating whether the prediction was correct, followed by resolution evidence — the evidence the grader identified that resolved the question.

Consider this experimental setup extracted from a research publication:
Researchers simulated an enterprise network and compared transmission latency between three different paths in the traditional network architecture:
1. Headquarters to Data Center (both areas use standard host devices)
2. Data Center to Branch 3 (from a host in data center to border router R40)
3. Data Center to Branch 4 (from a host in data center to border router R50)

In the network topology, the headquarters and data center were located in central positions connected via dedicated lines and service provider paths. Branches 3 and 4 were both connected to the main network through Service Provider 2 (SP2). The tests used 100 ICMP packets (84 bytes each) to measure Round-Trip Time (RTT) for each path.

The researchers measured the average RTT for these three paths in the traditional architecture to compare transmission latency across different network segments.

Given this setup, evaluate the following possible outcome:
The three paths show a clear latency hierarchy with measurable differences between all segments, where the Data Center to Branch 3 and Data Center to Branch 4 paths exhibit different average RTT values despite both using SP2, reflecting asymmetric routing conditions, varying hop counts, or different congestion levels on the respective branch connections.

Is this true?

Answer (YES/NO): NO